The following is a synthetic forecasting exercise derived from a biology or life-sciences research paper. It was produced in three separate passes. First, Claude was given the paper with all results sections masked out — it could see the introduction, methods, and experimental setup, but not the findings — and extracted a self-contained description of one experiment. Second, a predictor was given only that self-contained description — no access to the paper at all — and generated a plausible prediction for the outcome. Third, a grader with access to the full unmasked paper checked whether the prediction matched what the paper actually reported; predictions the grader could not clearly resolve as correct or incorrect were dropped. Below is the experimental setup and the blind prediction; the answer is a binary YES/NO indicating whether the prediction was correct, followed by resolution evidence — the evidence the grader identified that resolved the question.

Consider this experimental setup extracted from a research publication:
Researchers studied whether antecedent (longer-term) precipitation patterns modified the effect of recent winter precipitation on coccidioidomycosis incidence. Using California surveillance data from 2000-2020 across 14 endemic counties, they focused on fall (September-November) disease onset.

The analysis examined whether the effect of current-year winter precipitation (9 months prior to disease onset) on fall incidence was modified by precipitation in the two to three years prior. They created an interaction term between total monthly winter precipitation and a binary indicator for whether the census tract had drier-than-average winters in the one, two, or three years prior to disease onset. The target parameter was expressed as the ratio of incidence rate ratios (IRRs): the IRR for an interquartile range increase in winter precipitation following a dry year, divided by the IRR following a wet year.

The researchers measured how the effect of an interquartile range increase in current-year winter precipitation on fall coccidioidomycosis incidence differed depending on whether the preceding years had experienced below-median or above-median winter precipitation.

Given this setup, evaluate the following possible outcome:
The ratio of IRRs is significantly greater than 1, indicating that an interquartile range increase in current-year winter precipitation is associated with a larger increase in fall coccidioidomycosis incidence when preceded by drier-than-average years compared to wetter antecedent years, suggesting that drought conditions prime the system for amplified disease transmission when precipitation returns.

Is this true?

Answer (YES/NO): YES